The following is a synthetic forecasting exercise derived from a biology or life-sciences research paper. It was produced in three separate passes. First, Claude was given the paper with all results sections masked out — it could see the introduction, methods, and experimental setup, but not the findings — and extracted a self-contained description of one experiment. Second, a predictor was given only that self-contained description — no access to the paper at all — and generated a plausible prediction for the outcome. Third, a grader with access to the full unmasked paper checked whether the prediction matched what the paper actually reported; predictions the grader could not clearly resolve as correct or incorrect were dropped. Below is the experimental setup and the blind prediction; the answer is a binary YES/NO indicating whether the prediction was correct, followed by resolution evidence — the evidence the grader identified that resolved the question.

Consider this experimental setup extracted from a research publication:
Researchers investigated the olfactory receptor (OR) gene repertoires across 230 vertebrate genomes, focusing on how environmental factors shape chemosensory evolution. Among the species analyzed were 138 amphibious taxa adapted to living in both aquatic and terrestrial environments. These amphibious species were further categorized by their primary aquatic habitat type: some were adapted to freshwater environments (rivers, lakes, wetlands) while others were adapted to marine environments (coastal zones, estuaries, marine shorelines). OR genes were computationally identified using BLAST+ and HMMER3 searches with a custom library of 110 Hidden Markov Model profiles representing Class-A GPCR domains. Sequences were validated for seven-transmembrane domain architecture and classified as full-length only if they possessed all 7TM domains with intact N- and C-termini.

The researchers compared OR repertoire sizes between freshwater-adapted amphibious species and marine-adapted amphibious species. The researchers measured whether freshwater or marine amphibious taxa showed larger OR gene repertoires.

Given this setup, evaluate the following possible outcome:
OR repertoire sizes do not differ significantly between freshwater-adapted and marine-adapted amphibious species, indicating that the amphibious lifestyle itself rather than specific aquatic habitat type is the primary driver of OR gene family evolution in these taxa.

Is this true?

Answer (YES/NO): NO